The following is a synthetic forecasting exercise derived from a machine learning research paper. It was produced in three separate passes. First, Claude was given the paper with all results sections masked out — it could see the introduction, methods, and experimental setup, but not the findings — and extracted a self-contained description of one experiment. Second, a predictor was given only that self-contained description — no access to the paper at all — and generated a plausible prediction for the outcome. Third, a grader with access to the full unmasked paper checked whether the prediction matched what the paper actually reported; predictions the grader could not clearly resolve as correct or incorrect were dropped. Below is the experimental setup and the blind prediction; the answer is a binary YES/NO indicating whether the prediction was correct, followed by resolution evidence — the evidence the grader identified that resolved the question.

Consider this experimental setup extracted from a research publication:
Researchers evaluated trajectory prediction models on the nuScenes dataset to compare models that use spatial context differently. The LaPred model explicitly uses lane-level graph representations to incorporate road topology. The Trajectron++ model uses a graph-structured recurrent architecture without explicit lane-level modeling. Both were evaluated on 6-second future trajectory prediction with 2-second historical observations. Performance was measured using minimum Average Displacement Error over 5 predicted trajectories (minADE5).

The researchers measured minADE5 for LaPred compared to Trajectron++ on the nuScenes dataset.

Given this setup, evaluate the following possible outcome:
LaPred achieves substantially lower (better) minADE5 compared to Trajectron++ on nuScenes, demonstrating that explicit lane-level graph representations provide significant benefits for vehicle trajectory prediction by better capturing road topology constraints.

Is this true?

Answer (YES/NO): NO